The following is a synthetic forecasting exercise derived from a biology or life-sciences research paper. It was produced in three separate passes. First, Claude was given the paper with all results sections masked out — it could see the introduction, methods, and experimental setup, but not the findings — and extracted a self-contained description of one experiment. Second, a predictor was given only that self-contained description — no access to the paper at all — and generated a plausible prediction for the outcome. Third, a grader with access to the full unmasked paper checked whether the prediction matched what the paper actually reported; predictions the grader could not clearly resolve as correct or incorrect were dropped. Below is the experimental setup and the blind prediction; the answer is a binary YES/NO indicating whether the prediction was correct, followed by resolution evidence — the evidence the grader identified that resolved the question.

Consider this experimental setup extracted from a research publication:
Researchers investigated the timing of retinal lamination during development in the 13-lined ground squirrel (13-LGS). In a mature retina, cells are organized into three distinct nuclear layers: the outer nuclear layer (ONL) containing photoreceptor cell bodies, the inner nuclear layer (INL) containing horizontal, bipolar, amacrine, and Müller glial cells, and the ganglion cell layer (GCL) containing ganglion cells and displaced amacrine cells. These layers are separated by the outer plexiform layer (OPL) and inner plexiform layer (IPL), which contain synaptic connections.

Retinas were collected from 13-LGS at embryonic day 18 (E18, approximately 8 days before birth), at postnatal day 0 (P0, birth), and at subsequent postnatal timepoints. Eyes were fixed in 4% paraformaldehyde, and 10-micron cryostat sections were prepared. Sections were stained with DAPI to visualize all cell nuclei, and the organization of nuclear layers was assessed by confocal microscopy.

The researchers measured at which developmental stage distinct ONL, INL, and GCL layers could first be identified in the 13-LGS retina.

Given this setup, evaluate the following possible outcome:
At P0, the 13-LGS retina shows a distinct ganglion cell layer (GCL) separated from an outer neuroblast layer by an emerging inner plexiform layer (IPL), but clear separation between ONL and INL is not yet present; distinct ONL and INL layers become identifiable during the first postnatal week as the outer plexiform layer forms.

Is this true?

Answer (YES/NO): NO